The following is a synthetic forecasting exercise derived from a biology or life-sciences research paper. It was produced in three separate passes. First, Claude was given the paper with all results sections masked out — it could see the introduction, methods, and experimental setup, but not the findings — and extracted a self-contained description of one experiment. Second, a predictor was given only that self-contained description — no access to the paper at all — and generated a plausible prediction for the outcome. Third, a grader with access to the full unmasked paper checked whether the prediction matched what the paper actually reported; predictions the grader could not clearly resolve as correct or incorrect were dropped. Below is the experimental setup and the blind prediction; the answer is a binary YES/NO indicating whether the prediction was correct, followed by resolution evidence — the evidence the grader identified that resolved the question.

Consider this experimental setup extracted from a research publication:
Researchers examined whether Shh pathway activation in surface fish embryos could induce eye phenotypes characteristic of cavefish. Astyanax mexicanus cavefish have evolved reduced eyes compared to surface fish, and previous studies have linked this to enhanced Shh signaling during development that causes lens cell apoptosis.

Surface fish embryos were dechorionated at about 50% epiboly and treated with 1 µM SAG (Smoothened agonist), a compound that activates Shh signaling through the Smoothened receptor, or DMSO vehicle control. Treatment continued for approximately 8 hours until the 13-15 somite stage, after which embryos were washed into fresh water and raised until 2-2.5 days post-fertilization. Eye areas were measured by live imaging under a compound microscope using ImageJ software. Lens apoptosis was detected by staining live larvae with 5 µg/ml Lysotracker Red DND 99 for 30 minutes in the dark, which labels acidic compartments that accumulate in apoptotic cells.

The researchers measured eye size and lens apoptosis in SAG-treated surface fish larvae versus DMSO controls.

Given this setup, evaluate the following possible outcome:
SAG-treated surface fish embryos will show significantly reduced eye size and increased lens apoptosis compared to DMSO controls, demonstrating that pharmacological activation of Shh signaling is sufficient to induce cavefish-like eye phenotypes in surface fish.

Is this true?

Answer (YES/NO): YES